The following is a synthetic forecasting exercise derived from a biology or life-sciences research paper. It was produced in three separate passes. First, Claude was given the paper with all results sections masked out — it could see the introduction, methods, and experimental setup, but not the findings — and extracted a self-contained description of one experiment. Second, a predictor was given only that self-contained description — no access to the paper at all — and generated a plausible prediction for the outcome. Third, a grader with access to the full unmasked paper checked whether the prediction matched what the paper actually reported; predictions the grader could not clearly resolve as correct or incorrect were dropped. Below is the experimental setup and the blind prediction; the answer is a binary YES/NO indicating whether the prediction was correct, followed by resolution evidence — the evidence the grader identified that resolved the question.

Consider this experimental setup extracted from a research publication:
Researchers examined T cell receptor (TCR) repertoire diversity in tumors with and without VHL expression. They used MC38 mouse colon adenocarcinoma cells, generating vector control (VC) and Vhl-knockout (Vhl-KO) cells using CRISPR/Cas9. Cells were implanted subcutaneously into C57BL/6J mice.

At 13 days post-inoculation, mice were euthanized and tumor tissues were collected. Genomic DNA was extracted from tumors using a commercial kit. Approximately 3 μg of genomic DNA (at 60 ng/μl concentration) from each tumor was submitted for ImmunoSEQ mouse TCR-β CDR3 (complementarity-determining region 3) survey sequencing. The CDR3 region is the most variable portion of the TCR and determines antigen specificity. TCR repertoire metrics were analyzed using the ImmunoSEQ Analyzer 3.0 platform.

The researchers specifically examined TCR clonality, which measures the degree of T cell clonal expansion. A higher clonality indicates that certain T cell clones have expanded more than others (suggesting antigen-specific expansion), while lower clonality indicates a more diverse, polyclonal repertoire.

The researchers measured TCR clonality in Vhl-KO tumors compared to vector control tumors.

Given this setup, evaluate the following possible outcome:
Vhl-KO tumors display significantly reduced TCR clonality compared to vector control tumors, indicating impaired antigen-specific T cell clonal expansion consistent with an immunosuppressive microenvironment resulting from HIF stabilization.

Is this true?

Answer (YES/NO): NO